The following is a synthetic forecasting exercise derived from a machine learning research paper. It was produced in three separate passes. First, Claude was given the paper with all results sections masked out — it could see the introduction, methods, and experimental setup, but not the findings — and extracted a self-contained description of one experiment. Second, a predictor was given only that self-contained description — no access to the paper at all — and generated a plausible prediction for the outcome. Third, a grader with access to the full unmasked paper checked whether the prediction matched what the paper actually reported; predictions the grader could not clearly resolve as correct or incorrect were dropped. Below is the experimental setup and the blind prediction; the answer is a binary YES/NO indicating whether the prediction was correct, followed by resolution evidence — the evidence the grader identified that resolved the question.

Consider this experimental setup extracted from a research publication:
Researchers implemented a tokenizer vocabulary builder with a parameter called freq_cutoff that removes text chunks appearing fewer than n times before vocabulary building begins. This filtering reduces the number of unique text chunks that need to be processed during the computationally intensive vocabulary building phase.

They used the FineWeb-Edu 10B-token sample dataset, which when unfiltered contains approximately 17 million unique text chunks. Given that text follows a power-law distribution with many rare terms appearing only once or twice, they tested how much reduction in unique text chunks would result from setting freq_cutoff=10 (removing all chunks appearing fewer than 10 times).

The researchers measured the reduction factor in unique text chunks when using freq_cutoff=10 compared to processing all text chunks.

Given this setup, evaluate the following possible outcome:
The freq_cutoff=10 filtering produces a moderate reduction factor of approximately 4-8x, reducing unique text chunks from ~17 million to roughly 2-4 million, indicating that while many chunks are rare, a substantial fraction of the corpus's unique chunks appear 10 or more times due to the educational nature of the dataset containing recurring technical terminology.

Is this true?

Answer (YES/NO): NO